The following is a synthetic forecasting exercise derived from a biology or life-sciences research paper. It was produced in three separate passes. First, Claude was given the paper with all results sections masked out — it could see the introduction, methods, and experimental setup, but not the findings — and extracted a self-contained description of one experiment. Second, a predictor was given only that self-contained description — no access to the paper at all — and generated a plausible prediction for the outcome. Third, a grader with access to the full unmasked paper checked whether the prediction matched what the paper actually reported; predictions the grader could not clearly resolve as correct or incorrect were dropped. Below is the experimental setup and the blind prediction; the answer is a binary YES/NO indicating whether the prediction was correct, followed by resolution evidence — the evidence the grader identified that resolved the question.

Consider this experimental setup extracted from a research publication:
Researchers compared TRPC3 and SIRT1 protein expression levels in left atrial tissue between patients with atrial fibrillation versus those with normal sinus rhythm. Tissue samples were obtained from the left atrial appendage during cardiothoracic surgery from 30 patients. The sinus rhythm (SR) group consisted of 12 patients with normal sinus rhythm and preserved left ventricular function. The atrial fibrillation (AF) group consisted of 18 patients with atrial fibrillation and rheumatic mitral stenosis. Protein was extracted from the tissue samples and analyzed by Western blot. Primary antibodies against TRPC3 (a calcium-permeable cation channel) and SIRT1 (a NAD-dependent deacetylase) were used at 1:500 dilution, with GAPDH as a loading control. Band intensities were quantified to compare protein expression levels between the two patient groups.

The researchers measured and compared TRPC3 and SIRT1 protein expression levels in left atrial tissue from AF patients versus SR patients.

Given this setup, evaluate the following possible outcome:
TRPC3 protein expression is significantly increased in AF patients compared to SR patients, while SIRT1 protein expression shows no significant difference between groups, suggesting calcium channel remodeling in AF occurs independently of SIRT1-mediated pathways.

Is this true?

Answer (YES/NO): NO